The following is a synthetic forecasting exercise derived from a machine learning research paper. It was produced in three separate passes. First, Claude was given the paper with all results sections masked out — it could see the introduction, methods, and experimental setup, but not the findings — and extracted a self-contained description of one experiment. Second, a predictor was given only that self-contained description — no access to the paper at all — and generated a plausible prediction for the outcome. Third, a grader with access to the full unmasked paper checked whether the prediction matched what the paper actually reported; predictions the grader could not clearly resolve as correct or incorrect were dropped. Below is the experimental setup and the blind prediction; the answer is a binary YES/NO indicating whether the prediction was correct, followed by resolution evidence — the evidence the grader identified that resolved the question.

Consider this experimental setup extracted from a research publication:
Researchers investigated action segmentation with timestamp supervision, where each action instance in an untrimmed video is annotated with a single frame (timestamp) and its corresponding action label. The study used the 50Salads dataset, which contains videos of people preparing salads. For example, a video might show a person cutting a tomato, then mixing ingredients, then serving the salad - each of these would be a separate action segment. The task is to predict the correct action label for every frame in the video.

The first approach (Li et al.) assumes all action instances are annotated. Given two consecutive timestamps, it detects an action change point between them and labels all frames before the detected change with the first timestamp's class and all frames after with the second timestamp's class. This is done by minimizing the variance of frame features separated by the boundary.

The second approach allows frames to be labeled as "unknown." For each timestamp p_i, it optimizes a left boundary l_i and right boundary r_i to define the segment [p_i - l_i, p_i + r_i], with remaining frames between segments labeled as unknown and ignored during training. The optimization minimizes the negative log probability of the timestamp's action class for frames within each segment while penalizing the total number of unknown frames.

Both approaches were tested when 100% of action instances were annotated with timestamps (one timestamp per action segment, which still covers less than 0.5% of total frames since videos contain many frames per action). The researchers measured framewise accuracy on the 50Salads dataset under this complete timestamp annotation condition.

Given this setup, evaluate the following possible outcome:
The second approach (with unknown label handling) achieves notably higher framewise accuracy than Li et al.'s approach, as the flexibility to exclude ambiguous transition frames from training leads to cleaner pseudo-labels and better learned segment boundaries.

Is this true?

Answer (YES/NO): NO